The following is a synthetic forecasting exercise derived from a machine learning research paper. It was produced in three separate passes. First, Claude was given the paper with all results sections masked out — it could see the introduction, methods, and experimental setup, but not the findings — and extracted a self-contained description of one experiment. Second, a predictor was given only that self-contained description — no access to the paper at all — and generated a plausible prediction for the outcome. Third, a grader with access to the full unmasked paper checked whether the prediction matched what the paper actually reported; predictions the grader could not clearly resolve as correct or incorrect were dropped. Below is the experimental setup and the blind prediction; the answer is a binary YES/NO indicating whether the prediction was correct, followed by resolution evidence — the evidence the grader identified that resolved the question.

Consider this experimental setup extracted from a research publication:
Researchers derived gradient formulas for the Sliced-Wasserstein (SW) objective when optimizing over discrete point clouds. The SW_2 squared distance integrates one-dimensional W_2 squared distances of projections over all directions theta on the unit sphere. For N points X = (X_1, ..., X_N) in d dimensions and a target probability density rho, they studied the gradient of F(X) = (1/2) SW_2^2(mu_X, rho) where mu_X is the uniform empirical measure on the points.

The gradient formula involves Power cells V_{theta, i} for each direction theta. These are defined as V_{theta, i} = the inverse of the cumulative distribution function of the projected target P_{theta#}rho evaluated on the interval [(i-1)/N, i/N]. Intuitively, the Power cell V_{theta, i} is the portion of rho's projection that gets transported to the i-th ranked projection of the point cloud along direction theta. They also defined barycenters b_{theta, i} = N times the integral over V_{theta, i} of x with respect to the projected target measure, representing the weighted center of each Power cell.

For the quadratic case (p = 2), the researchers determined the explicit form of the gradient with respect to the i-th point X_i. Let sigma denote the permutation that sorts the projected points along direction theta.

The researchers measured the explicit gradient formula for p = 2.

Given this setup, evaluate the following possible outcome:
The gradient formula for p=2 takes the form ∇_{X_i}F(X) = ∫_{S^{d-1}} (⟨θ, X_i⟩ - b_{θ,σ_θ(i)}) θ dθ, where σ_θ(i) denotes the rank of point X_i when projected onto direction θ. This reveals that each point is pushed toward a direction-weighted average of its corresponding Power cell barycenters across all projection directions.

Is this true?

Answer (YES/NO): NO